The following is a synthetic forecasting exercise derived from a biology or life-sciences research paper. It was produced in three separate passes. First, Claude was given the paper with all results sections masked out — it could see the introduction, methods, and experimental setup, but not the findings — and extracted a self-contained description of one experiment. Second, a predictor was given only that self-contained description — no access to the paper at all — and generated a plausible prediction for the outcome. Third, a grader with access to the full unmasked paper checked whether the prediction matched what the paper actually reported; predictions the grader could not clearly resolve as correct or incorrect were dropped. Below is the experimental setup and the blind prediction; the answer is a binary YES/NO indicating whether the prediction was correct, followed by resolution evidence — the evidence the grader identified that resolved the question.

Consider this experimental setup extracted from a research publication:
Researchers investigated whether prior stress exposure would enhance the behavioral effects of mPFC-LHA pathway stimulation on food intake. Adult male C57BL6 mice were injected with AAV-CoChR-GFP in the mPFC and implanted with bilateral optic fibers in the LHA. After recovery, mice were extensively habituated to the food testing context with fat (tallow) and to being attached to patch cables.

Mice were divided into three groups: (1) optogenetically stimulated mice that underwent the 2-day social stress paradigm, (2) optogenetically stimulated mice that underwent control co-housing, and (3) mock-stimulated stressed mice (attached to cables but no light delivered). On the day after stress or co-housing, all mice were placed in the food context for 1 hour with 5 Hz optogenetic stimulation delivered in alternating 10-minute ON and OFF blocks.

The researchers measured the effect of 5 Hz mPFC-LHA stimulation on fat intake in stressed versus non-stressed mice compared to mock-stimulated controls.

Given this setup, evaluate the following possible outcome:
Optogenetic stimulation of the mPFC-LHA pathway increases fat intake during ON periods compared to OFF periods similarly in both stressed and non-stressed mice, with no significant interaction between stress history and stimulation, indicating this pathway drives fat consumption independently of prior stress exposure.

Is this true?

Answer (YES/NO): NO